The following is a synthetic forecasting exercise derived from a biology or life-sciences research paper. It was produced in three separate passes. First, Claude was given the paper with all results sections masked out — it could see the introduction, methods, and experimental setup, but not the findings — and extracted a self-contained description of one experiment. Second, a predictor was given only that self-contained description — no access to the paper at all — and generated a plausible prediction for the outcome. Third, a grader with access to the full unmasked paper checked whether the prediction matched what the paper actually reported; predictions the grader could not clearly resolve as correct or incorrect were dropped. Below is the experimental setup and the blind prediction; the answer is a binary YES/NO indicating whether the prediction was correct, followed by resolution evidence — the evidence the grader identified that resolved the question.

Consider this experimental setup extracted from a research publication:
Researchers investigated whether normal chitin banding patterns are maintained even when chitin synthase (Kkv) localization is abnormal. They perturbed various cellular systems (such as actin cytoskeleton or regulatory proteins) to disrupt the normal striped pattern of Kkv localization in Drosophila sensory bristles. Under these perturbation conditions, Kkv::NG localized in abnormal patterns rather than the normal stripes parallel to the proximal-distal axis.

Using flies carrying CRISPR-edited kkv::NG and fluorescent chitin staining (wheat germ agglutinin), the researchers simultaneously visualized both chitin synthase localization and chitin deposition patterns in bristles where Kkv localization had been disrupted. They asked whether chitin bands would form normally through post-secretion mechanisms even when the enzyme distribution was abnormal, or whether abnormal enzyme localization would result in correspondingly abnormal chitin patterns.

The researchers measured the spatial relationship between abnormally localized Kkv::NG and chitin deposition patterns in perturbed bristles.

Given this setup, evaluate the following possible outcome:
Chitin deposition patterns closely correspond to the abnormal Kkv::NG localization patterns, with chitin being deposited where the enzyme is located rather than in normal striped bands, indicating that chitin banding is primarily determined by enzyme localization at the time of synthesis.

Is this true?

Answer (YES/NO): YES